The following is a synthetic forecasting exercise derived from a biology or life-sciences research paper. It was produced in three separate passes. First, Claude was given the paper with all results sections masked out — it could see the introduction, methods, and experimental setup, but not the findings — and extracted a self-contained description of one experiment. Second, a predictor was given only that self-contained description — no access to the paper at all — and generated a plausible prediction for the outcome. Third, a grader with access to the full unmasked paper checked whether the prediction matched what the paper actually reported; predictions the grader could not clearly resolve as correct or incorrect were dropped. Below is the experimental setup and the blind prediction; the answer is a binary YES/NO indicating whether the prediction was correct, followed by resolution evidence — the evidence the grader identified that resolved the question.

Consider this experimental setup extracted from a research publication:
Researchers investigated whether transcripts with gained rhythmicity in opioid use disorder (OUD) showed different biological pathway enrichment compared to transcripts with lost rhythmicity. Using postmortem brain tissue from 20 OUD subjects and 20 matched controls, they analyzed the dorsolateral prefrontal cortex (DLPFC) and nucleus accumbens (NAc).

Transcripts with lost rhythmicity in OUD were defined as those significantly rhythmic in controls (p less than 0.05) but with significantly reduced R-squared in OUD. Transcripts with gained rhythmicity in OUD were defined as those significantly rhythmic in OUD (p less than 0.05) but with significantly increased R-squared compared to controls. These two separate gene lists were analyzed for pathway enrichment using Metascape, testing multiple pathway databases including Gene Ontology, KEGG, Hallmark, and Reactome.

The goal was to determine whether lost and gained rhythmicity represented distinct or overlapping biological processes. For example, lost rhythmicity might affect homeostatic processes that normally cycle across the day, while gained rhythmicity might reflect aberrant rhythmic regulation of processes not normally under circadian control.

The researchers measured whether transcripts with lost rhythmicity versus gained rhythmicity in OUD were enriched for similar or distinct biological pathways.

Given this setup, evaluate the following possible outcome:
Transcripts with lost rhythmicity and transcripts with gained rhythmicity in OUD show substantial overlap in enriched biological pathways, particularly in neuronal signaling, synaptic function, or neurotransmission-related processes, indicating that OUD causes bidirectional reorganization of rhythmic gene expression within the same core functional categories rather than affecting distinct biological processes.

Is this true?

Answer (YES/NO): NO